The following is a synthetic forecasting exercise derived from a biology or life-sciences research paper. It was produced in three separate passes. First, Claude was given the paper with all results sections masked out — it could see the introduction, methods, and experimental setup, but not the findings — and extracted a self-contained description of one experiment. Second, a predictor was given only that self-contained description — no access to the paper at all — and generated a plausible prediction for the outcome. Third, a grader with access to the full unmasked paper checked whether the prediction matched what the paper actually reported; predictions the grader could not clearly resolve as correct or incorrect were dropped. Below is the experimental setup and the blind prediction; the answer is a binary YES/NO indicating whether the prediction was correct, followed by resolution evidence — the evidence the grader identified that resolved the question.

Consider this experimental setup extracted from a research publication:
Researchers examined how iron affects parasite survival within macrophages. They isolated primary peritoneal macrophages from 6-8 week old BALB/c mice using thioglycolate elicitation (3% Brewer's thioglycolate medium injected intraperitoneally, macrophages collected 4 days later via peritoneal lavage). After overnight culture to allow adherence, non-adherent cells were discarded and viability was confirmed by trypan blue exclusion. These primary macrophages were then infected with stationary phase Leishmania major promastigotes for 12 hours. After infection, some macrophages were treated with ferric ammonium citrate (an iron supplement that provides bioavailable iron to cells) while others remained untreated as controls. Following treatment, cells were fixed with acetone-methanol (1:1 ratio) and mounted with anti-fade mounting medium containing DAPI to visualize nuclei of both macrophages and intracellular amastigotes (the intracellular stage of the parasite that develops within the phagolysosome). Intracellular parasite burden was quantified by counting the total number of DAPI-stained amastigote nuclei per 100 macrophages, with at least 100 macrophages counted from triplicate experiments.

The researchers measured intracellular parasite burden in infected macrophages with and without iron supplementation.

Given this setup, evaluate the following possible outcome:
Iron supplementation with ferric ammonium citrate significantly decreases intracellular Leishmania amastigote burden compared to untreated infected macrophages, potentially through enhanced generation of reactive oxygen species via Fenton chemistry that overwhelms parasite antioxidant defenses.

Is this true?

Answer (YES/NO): YES